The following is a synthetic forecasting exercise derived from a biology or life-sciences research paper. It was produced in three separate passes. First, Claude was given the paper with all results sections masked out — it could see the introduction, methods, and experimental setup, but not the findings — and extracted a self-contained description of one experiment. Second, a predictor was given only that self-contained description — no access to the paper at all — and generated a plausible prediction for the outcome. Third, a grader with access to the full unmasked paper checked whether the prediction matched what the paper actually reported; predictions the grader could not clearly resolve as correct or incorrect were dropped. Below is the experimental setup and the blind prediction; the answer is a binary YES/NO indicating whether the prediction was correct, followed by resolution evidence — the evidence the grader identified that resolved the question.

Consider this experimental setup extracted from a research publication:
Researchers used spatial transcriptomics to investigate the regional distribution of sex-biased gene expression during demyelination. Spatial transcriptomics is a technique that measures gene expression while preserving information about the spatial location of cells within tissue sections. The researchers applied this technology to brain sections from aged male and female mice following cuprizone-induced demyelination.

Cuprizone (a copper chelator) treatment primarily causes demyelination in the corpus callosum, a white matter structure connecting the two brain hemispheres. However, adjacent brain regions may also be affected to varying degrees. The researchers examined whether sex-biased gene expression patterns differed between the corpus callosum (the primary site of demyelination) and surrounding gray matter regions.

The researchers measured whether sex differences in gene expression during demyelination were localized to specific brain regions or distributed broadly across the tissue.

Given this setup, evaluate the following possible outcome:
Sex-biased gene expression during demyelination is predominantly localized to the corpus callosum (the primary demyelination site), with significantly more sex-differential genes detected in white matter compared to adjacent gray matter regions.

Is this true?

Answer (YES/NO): NO